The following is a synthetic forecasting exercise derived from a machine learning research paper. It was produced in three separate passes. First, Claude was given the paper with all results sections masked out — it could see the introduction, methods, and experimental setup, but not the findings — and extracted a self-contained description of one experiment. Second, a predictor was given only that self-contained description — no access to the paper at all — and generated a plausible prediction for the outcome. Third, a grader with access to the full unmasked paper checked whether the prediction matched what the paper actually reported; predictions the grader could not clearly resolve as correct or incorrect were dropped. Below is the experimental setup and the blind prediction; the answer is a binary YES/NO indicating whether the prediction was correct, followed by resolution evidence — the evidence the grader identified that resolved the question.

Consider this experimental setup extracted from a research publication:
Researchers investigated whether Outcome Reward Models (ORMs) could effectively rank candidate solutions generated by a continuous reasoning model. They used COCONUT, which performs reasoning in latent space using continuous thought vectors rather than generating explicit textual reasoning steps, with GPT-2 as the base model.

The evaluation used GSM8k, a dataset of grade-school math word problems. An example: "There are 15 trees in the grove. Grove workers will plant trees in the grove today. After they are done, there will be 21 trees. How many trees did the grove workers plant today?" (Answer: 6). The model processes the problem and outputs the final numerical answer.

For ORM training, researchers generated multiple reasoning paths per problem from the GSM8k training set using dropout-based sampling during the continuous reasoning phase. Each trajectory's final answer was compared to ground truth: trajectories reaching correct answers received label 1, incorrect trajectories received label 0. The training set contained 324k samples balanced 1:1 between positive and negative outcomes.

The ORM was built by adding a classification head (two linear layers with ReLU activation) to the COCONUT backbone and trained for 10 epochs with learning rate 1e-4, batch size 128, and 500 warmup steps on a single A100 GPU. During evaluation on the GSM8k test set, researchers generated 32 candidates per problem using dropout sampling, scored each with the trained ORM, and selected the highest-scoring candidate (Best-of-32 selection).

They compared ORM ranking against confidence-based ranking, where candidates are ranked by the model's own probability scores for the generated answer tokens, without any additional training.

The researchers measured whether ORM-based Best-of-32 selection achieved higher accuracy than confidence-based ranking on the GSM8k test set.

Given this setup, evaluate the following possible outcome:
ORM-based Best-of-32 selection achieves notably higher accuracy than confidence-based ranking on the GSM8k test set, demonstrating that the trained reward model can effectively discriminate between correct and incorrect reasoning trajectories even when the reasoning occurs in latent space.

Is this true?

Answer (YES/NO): NO